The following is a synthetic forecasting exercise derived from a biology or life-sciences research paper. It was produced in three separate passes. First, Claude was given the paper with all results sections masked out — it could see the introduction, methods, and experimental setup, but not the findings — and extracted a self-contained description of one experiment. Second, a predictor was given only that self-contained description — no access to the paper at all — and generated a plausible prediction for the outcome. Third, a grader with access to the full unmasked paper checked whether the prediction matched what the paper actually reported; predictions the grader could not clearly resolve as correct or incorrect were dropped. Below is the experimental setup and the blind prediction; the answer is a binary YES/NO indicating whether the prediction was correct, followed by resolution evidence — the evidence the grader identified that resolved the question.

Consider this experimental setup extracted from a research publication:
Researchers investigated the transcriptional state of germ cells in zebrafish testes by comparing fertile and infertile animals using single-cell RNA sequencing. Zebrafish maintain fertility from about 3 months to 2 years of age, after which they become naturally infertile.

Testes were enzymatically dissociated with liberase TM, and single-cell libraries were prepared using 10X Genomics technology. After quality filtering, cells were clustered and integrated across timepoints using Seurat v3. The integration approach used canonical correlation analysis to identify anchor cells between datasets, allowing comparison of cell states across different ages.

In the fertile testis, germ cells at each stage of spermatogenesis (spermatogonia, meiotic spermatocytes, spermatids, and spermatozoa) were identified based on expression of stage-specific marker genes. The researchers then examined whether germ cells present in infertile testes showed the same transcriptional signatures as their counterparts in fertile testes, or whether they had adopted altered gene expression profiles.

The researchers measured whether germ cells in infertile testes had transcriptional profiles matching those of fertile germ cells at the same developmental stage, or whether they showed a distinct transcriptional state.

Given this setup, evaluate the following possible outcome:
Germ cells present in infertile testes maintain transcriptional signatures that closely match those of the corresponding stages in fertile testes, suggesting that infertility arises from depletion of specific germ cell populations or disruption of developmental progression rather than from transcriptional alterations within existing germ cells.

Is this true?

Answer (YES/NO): NO